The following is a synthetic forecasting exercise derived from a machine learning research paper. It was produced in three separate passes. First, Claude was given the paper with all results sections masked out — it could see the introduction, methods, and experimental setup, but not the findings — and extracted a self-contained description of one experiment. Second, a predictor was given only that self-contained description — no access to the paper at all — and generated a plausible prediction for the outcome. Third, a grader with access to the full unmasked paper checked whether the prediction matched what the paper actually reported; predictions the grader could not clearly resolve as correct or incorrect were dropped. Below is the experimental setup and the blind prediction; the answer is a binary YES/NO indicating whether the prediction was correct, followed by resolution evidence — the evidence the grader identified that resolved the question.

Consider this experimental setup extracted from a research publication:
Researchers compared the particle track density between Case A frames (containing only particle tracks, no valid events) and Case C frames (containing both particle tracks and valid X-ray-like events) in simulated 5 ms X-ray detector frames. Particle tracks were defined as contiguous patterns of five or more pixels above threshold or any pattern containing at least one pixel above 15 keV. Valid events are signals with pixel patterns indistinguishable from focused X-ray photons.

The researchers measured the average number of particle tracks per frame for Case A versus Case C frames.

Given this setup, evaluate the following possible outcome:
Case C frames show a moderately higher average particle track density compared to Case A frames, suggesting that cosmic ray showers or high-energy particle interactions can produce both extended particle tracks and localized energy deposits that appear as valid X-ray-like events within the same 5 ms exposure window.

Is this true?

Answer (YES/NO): YES